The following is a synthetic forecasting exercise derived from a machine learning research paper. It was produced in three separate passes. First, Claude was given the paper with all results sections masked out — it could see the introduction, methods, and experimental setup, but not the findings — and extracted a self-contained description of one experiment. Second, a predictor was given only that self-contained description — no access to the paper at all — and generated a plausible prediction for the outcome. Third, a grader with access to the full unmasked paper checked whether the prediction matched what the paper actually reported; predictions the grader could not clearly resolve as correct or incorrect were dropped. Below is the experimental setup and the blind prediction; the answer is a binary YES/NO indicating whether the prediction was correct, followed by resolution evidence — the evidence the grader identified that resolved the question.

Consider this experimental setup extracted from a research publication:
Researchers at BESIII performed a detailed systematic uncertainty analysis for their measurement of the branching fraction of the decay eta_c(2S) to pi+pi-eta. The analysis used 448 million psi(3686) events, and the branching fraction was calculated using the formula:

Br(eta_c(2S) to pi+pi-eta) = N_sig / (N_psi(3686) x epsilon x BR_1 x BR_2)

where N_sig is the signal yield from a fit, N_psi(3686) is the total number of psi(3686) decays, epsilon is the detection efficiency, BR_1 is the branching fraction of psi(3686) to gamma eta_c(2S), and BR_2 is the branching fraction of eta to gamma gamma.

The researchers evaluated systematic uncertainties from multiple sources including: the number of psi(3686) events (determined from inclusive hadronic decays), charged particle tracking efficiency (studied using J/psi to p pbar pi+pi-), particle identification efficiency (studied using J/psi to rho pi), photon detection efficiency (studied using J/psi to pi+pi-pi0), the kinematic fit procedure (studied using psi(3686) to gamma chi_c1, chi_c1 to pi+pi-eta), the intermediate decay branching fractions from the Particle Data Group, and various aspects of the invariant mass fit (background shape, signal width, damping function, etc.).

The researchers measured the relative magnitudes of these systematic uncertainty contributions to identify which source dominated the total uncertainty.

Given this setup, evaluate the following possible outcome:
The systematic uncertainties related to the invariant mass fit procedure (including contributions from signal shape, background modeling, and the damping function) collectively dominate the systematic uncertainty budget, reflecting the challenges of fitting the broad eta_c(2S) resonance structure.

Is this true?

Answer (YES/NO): NO